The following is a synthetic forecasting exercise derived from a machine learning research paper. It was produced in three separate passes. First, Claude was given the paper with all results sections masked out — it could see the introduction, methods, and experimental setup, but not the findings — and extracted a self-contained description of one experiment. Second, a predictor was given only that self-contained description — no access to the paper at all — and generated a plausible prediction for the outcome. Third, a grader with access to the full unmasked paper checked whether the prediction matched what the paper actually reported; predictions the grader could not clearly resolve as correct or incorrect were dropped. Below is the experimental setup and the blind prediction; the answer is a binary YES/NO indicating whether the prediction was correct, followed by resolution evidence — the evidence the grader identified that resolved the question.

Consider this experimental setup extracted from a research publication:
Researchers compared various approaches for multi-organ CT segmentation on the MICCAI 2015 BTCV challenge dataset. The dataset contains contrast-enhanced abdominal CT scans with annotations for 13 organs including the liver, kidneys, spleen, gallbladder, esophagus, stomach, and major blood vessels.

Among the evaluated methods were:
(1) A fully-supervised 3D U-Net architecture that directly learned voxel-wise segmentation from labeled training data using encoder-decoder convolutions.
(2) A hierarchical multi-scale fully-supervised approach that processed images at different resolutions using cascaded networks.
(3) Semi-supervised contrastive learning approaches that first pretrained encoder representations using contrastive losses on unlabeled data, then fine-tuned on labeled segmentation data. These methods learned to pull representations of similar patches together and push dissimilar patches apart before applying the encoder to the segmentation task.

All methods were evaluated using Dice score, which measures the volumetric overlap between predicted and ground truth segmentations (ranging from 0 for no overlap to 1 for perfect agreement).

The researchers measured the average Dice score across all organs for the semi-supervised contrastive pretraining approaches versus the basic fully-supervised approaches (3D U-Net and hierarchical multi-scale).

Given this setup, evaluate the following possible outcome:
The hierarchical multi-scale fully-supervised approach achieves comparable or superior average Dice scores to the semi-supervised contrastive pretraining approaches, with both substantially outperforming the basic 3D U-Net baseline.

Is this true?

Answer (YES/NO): NO